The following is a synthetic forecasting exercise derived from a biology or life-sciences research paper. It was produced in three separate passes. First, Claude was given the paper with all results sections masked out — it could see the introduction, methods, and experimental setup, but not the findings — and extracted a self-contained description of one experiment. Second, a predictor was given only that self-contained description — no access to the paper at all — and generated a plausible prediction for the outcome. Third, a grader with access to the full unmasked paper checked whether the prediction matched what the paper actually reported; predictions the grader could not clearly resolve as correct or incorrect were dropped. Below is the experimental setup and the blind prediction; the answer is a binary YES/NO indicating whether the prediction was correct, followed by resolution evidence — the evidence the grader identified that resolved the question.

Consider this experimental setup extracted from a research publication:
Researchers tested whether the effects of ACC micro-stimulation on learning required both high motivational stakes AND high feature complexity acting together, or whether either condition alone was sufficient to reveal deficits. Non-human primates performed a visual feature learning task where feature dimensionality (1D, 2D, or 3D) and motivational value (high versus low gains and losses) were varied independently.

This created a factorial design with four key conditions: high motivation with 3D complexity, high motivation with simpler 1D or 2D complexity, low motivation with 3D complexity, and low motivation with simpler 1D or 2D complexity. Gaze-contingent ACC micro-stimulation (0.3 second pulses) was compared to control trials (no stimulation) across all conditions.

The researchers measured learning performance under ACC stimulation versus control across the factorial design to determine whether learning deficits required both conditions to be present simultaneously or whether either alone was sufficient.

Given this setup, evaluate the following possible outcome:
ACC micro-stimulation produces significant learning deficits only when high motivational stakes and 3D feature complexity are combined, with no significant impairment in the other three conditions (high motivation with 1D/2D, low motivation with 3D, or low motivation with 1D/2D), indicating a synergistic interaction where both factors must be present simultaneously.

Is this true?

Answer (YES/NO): NO